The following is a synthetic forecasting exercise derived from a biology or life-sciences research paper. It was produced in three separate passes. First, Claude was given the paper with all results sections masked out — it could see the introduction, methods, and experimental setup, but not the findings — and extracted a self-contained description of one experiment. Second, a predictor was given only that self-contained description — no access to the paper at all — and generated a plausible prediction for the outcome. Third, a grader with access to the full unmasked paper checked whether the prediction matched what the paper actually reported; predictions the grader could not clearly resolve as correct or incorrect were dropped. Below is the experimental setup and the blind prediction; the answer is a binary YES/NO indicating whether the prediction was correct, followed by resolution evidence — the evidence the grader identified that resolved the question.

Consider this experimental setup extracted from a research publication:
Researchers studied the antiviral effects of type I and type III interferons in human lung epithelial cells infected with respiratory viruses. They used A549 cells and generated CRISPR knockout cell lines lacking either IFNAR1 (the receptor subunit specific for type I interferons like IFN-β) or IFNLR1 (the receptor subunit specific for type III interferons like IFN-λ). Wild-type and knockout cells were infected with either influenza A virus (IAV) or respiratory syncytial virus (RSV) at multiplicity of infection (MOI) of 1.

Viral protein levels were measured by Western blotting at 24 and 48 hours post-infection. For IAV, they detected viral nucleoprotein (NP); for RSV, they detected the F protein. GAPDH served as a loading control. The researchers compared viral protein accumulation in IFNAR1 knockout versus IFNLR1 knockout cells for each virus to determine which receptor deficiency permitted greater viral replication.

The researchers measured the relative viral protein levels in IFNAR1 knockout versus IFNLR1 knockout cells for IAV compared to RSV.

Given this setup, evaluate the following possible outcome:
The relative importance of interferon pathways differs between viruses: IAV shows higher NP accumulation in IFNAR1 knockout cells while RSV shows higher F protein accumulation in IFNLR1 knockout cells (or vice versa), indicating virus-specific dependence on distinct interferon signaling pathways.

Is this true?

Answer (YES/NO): YES